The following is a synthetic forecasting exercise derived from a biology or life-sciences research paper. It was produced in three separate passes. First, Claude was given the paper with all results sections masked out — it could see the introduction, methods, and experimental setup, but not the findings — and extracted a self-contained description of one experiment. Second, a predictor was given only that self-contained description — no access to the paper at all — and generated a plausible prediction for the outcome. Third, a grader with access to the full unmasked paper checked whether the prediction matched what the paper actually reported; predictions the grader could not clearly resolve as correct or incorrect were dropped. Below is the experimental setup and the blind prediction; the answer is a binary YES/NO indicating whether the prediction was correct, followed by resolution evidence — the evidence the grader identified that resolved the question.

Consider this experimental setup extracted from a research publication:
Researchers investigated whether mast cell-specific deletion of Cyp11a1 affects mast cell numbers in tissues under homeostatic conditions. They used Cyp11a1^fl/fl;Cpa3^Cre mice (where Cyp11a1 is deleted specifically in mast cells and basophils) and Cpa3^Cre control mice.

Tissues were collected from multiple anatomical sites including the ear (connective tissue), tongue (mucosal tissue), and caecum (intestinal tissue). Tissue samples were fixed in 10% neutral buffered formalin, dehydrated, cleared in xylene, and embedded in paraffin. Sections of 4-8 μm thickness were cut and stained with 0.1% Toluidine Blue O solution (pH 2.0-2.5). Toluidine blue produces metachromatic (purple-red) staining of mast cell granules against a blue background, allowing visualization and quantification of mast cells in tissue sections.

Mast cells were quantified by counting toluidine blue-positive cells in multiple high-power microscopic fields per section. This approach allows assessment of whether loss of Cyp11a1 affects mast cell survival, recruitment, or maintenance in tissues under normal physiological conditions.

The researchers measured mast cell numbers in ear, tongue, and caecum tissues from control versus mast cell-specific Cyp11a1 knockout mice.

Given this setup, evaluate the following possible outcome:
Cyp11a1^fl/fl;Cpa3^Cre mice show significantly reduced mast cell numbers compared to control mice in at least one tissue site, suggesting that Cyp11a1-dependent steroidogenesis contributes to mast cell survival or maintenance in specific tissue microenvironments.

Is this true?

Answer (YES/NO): NO